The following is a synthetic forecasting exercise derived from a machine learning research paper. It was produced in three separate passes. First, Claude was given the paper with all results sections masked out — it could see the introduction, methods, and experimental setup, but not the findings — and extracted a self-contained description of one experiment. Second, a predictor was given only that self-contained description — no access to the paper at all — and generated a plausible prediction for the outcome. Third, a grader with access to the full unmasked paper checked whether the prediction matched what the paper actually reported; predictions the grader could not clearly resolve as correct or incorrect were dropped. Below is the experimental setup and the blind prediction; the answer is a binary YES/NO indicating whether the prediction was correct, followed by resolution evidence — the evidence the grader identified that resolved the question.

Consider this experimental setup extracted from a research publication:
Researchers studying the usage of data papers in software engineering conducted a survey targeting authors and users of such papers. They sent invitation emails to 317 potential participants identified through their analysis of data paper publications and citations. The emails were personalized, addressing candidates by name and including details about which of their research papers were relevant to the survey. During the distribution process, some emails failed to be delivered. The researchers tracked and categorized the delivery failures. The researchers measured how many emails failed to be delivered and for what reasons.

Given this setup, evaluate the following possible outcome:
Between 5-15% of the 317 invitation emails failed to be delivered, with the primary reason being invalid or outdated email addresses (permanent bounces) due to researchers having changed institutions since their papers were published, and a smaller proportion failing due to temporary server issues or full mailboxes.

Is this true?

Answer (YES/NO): NO